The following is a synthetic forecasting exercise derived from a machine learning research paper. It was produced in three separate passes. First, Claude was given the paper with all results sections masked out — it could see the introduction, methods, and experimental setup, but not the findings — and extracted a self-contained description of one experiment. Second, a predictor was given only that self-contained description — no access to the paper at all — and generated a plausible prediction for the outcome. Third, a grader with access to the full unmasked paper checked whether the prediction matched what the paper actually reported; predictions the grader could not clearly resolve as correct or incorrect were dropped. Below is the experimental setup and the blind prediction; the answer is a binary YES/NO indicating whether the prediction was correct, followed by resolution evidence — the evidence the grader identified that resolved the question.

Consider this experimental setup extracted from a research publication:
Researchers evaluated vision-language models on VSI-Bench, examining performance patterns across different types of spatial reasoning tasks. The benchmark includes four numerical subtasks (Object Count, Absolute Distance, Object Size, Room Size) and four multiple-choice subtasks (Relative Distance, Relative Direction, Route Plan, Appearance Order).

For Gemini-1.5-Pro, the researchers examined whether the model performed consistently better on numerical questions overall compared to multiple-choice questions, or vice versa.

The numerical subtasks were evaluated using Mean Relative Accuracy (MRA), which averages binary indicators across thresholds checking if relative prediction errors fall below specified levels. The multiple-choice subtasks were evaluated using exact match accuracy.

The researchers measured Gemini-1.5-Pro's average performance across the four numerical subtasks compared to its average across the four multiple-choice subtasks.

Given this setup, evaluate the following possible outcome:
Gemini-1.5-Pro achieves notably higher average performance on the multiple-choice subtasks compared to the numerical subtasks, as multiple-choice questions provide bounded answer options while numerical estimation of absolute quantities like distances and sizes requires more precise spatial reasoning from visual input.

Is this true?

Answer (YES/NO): NO